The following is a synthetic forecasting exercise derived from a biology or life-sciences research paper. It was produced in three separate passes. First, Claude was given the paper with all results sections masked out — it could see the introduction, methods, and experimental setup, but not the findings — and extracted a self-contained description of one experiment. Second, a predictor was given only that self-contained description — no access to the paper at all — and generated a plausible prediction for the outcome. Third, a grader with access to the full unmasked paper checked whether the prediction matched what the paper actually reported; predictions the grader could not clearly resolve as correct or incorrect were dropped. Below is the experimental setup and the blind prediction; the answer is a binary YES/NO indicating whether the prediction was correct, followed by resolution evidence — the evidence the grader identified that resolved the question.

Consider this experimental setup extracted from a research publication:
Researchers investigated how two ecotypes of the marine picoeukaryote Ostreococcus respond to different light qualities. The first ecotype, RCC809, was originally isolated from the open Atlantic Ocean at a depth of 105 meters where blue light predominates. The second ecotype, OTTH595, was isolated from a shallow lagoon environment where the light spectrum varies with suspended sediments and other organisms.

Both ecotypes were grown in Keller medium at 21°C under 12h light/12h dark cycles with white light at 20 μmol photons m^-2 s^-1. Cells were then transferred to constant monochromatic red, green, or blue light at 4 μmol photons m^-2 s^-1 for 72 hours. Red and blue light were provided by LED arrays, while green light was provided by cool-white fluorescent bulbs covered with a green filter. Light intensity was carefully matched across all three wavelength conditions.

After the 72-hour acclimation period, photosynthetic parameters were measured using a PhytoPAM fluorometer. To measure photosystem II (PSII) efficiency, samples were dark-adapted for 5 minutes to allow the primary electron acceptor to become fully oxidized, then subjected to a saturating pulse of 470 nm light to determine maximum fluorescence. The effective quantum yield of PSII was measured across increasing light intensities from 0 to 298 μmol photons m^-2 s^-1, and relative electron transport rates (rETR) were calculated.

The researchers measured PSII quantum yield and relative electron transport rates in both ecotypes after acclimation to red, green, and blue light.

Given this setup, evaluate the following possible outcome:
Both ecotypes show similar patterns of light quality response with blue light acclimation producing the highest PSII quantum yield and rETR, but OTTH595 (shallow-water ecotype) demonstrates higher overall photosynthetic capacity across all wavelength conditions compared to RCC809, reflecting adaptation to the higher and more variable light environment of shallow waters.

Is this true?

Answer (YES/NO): NO